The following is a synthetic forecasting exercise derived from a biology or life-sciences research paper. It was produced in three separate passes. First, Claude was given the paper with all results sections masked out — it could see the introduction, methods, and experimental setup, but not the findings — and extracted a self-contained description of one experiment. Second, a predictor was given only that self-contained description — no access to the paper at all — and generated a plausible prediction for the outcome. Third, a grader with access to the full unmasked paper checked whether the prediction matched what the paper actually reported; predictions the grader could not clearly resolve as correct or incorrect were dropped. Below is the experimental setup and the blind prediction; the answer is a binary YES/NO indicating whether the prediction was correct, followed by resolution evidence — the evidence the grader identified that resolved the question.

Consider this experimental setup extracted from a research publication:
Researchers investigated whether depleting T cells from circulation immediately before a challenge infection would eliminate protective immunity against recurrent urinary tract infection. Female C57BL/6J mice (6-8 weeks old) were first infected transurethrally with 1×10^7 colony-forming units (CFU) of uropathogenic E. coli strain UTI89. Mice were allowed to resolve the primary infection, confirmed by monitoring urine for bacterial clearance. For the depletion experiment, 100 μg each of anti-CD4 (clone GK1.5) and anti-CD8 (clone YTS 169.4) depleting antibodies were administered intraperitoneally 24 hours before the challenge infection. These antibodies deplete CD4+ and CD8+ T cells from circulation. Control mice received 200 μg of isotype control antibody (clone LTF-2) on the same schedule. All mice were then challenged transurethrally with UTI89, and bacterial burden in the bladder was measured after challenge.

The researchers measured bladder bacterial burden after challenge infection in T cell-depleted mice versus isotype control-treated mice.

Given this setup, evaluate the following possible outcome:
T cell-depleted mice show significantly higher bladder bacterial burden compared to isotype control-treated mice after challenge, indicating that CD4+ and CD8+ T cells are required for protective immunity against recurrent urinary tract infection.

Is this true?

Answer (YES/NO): NO